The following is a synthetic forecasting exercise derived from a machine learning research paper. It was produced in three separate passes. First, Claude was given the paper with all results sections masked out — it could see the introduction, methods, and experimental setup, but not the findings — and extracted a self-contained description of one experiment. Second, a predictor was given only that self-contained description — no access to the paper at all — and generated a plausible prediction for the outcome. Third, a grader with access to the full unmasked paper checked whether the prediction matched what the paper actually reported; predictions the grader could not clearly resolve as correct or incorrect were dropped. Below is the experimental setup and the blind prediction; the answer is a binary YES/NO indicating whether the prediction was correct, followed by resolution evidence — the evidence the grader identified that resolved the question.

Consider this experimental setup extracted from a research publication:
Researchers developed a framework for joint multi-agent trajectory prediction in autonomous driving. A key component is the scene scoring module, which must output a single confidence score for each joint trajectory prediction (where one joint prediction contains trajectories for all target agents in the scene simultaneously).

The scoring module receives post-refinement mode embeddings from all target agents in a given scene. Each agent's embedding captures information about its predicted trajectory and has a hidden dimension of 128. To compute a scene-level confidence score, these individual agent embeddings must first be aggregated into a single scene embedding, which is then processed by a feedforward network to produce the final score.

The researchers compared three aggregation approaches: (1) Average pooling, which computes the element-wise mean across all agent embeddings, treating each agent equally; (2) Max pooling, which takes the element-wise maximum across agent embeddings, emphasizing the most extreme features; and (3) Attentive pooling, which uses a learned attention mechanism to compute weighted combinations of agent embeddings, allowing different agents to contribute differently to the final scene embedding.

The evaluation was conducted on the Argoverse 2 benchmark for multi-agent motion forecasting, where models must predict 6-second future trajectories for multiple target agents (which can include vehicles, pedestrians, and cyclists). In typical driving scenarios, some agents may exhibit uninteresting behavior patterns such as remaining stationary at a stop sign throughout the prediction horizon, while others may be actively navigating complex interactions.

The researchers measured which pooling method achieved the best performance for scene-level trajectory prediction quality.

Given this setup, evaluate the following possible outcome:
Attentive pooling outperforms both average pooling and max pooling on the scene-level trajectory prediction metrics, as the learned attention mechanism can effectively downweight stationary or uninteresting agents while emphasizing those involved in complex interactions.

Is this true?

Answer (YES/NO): YES